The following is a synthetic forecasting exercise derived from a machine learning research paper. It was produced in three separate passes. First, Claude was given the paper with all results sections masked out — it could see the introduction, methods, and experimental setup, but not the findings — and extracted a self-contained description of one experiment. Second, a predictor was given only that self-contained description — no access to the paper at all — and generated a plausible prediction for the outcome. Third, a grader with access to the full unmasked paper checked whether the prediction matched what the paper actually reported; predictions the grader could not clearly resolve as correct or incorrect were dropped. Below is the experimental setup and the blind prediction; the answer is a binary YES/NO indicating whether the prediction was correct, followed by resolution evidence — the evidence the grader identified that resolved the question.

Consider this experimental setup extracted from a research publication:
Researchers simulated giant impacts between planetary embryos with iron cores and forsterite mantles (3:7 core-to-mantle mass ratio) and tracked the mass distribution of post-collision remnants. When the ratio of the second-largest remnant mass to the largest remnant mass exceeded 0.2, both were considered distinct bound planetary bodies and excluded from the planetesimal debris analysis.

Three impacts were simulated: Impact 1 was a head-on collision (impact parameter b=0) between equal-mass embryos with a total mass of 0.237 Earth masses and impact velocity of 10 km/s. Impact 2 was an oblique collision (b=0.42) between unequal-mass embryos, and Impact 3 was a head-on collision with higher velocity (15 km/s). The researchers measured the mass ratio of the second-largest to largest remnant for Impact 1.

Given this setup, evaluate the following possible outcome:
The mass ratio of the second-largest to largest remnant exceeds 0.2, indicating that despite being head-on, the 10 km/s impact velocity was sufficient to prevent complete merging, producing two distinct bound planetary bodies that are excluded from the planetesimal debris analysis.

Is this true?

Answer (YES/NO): NO